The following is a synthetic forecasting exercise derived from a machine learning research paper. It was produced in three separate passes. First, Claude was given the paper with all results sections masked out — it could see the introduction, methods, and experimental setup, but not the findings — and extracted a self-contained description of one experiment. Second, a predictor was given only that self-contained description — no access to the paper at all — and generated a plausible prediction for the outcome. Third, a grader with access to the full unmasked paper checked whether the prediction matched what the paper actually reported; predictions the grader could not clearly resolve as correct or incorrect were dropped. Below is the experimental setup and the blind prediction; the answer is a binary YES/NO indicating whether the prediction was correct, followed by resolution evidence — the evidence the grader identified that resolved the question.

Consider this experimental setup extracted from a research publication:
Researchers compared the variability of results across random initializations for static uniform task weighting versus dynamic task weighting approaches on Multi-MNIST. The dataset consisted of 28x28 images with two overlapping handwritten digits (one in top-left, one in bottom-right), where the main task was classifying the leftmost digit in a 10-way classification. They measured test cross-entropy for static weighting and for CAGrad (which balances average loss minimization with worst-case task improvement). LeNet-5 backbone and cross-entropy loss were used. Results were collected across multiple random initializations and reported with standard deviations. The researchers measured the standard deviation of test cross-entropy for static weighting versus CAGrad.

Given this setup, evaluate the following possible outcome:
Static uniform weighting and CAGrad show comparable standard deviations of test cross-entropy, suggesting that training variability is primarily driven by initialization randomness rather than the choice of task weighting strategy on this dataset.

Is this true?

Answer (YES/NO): NO